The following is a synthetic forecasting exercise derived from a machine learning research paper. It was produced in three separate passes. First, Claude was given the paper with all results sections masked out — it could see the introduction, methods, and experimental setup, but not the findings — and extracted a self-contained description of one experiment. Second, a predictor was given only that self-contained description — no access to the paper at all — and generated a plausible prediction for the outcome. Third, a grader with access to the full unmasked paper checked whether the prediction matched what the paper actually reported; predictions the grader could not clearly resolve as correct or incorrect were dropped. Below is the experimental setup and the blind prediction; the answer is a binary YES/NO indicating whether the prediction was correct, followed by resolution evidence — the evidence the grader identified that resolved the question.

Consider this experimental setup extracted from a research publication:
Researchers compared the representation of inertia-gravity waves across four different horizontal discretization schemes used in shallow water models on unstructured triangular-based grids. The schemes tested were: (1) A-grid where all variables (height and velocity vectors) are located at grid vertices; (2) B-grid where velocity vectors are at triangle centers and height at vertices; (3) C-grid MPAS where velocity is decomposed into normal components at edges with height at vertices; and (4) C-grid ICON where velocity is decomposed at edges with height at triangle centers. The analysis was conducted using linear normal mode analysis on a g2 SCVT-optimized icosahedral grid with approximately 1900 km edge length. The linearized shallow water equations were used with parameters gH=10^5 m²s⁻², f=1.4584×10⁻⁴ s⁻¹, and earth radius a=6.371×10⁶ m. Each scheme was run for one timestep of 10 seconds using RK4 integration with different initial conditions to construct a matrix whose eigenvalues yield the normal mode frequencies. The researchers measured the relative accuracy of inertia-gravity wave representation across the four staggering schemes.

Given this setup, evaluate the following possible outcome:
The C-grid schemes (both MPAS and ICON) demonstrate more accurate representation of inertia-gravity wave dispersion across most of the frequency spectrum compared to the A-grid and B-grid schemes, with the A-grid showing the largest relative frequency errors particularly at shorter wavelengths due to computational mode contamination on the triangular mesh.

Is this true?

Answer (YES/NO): NO